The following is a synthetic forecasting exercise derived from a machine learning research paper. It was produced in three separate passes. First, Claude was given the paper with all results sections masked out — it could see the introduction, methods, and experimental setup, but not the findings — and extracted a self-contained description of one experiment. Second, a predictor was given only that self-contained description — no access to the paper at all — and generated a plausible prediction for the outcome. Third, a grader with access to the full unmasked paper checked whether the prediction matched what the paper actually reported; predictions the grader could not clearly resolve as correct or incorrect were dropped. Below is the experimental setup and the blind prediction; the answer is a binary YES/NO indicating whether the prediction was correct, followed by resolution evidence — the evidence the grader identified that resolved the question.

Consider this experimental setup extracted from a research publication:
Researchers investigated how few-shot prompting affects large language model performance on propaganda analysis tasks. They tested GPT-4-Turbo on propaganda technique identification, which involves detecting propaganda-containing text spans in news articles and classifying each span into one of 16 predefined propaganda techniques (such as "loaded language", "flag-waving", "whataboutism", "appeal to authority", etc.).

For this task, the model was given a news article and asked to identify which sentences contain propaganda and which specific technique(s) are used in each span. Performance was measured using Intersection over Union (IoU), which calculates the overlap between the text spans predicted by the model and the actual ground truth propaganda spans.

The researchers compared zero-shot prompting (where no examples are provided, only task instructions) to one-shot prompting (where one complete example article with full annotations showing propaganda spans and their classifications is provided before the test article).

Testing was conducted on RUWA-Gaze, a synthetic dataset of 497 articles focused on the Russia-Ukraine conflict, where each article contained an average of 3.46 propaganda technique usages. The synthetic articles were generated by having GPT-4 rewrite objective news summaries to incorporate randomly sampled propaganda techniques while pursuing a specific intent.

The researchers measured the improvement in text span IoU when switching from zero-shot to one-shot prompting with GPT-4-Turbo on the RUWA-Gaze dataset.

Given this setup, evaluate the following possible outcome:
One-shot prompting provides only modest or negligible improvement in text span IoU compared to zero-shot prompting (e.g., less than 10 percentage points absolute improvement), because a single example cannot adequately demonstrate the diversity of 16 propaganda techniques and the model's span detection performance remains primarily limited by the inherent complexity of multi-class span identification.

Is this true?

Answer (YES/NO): NO